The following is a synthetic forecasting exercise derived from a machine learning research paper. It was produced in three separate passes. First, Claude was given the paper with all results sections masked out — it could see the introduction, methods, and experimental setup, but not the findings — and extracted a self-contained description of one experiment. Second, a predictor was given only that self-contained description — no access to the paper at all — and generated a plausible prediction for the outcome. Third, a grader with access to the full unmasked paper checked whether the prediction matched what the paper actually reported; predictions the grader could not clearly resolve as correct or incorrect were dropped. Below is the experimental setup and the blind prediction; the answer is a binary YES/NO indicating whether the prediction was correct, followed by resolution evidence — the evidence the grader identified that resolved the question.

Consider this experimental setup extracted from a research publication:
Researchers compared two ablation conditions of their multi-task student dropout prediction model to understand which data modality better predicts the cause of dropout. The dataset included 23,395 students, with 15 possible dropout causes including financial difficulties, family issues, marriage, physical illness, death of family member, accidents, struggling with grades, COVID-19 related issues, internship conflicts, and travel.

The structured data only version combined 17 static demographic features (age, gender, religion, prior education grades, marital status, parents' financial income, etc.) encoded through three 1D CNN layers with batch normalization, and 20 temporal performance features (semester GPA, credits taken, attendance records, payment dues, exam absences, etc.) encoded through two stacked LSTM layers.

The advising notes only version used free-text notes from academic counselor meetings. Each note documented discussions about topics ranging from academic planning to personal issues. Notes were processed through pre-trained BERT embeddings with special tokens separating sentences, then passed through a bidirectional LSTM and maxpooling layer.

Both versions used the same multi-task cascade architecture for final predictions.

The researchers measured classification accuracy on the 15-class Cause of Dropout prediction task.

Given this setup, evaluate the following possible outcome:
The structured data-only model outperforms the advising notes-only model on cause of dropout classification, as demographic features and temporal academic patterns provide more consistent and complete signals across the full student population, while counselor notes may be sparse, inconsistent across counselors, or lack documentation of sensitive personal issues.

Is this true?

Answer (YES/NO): NO